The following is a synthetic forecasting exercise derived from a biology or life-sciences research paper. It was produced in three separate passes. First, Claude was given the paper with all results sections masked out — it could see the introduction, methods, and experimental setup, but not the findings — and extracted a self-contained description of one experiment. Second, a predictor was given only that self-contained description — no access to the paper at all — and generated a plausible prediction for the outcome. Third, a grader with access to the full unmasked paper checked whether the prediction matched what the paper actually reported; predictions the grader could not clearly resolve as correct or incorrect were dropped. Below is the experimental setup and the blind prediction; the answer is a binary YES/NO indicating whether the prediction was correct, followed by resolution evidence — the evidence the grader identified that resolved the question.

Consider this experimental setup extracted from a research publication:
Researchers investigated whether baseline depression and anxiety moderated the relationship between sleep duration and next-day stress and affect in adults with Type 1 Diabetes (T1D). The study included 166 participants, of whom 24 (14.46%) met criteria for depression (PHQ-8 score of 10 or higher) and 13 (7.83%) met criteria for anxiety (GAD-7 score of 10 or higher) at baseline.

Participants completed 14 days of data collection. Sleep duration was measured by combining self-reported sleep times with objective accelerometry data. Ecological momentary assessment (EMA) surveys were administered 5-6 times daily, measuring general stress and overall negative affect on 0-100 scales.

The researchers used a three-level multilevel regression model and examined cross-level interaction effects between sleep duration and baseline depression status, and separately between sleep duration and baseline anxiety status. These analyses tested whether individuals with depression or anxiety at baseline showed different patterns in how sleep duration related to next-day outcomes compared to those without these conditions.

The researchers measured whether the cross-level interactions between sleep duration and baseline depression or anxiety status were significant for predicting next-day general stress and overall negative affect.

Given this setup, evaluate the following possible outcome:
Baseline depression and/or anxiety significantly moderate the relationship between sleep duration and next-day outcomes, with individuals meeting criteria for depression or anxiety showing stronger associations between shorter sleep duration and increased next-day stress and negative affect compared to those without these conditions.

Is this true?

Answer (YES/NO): NO